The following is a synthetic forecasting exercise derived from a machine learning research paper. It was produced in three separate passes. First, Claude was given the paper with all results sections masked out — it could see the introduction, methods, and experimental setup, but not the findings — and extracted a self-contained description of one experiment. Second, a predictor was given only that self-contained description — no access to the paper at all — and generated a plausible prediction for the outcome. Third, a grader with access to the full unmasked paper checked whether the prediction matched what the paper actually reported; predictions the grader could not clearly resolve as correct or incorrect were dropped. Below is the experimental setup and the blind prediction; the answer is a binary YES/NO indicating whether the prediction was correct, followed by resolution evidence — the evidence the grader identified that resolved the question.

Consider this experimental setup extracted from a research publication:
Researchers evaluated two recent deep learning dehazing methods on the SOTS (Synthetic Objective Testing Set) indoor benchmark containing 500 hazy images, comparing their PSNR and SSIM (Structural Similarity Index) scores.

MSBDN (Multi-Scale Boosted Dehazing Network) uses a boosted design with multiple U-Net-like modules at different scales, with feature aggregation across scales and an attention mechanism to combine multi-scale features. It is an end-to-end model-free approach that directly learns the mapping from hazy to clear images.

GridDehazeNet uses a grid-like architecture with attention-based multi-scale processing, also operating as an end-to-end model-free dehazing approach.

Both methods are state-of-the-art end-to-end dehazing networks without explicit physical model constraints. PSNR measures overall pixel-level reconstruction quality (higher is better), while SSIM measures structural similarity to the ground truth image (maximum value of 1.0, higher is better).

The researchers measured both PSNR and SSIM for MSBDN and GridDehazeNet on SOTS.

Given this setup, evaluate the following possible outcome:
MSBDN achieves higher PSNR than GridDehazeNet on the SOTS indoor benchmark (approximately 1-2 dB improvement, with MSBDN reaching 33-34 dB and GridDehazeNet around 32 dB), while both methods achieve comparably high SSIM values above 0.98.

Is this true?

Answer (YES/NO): NO